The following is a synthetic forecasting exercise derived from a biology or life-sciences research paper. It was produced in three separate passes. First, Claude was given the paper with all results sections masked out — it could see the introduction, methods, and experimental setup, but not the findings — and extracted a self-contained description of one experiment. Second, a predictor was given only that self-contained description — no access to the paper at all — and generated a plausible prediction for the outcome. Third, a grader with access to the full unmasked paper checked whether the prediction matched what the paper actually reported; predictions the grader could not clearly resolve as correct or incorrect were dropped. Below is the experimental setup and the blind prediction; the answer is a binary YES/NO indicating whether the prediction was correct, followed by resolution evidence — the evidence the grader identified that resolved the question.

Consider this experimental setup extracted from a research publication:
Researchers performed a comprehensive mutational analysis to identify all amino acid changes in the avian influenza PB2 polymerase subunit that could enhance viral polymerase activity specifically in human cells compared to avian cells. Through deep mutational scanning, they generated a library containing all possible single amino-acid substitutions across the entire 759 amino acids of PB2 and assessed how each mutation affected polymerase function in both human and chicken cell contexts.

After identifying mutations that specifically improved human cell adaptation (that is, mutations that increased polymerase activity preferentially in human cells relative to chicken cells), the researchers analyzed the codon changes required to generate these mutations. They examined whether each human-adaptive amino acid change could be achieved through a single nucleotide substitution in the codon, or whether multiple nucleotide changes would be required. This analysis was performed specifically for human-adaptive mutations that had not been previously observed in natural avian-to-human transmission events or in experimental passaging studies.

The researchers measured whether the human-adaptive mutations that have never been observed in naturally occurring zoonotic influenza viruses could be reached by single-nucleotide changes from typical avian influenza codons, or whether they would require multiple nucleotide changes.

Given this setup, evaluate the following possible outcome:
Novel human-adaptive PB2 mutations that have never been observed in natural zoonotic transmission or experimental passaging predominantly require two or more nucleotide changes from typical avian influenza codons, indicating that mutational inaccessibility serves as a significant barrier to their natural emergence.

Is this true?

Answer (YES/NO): YES